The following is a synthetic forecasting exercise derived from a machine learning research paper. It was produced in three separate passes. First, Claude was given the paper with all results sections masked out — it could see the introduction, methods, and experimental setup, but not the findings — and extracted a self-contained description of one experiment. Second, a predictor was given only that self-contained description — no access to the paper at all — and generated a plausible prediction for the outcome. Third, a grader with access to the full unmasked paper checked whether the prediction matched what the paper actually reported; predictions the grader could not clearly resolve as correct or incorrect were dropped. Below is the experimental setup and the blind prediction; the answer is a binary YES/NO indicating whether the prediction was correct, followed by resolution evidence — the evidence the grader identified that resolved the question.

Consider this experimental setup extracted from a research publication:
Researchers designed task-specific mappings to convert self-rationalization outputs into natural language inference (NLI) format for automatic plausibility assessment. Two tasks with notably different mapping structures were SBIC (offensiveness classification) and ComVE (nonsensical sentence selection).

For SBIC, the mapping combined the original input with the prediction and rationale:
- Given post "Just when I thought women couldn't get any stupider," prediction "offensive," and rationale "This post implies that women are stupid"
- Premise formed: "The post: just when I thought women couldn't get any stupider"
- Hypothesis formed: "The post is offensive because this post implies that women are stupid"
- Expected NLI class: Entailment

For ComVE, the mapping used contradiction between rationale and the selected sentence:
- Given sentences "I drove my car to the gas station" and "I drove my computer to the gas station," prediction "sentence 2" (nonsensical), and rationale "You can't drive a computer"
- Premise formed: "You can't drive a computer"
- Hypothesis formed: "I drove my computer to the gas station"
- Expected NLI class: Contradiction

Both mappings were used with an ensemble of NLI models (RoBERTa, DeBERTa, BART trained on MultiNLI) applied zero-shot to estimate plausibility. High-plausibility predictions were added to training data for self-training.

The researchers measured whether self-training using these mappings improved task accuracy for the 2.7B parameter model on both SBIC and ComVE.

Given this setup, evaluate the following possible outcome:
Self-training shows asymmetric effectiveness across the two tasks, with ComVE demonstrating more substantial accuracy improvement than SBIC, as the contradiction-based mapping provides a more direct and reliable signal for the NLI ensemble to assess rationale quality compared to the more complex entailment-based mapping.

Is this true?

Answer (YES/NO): NO